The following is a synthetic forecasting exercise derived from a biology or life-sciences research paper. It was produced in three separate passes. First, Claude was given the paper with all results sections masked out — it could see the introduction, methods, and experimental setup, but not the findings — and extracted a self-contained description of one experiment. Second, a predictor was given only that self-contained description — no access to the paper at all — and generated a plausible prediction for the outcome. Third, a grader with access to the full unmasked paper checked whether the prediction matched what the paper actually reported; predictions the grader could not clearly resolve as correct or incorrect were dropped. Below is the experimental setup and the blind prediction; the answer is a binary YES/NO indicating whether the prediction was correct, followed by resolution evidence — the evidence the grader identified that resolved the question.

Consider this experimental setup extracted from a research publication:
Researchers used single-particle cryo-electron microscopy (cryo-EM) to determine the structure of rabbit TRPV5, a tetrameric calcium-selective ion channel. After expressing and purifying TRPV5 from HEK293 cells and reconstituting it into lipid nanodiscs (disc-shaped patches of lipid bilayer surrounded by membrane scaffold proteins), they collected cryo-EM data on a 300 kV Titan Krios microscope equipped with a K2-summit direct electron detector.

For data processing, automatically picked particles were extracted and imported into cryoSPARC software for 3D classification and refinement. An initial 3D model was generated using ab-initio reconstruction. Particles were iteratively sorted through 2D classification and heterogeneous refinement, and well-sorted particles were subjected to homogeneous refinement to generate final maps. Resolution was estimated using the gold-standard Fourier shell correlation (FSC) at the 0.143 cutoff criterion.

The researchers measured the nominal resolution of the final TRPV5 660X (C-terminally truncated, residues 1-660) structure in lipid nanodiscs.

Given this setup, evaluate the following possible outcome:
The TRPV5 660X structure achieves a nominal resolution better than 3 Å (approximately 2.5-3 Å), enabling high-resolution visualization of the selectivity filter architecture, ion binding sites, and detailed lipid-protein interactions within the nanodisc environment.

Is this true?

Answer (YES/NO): YES